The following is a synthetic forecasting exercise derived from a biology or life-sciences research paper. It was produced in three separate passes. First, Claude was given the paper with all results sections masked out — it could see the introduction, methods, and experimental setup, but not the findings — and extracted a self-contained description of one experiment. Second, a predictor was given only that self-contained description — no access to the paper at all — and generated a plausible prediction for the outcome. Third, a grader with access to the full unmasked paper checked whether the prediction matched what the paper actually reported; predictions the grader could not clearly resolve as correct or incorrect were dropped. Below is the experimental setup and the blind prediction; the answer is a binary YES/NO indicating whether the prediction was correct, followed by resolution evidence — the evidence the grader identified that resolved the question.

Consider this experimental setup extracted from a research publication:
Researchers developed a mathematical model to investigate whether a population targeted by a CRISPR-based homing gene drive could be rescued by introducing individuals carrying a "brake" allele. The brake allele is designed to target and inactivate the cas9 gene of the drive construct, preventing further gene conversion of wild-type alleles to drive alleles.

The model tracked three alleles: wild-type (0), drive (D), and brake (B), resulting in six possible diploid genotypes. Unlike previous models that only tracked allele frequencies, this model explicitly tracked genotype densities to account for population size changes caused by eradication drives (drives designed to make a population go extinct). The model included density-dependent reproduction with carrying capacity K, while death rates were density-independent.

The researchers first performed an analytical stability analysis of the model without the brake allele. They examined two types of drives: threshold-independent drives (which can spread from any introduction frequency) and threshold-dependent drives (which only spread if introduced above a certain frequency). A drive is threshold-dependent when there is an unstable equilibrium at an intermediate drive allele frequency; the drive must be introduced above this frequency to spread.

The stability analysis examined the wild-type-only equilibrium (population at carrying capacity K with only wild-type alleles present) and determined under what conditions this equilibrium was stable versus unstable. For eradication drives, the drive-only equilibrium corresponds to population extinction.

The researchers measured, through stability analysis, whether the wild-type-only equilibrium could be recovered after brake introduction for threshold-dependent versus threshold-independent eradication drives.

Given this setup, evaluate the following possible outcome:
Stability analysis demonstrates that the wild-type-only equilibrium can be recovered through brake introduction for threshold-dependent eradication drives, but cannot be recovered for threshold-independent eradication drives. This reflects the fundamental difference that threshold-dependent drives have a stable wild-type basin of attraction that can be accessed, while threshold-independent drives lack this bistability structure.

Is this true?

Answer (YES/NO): YES